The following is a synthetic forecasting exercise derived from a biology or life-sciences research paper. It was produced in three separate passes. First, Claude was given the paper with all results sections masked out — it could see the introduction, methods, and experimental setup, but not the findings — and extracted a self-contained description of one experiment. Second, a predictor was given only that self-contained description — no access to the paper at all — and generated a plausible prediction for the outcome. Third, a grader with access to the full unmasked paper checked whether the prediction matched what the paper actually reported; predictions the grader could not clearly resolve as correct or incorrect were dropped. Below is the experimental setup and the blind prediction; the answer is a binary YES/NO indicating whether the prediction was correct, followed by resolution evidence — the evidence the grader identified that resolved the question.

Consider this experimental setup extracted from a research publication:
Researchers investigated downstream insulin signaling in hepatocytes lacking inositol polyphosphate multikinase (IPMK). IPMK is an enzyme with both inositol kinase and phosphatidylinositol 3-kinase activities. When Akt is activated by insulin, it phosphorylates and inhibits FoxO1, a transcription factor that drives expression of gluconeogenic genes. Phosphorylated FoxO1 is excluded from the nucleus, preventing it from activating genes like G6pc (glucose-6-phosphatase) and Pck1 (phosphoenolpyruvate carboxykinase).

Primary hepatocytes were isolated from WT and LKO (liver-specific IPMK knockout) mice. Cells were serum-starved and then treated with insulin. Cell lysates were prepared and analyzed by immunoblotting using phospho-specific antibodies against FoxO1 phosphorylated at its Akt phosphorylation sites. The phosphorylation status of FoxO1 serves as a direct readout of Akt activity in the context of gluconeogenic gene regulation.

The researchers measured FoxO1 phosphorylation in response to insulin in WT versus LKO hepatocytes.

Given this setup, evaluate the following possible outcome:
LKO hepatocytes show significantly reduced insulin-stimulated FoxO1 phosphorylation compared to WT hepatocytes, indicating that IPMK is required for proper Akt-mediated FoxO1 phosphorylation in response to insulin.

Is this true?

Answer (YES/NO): YES